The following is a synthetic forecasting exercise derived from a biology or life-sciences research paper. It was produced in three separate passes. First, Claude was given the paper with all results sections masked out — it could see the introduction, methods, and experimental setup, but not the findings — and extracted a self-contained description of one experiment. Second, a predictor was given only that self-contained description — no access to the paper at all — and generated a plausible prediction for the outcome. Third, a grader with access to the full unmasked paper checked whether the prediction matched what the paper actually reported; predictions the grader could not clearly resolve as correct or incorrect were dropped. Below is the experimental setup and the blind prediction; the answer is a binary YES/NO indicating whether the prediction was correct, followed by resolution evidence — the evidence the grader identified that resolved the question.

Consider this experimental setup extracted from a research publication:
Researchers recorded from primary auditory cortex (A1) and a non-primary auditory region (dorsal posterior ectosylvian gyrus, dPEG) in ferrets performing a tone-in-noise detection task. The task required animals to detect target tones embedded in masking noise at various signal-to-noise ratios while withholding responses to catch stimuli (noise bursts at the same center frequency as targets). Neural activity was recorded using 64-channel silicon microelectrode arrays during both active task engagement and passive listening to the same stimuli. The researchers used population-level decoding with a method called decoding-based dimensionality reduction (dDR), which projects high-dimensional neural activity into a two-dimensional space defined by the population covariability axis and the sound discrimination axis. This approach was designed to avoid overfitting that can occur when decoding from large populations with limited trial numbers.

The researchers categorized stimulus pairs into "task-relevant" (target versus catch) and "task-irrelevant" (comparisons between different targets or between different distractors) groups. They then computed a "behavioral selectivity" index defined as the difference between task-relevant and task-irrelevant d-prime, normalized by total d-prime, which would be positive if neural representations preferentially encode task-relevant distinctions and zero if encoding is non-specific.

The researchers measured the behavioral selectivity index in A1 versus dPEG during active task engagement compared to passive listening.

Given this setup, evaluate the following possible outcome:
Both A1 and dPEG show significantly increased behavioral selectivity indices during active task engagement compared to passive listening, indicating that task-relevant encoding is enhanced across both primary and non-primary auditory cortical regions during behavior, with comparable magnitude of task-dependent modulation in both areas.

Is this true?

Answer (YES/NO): NO